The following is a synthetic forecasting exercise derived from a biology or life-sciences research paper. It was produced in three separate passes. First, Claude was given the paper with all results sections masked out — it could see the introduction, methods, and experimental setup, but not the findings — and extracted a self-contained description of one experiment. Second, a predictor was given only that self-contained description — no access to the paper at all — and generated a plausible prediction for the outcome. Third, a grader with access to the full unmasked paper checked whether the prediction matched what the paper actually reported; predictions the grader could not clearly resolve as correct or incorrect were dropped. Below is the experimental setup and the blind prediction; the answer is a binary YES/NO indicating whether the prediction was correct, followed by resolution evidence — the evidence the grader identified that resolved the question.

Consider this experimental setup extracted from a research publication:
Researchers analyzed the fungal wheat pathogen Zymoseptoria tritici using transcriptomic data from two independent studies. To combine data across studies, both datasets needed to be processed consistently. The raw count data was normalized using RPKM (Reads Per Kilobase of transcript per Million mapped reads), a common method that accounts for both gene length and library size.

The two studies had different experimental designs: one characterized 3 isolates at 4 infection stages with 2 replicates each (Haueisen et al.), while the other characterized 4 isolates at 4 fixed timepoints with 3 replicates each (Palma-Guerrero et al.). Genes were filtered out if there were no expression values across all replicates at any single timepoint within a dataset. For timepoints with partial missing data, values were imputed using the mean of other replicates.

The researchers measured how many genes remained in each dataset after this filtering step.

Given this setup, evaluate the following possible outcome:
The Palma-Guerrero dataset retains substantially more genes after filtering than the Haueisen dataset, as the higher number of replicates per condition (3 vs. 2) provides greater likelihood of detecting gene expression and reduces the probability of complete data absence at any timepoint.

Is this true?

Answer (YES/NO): NO